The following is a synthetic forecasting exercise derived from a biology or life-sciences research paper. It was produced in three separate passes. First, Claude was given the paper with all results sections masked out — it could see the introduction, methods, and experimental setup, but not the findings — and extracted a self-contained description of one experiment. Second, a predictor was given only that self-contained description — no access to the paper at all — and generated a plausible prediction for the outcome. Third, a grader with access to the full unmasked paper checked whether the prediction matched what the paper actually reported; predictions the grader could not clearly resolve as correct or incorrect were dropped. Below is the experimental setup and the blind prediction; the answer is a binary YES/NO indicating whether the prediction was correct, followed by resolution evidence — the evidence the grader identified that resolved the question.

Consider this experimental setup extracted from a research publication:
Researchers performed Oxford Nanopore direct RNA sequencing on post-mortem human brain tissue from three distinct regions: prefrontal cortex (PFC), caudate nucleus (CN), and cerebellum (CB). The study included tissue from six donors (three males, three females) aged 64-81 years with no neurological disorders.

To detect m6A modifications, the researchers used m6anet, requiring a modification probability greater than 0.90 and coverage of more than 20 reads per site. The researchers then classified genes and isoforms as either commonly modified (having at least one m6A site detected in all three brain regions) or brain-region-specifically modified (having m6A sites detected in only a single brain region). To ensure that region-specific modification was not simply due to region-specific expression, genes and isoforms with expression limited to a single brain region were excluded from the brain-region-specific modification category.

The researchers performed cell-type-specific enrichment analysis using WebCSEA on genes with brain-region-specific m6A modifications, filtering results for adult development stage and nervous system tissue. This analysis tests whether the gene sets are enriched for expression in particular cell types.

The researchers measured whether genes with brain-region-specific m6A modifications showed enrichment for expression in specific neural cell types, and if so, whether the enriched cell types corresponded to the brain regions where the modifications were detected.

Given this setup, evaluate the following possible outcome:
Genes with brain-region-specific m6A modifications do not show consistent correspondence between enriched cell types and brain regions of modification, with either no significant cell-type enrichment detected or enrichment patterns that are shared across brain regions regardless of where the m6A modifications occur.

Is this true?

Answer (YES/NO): NO